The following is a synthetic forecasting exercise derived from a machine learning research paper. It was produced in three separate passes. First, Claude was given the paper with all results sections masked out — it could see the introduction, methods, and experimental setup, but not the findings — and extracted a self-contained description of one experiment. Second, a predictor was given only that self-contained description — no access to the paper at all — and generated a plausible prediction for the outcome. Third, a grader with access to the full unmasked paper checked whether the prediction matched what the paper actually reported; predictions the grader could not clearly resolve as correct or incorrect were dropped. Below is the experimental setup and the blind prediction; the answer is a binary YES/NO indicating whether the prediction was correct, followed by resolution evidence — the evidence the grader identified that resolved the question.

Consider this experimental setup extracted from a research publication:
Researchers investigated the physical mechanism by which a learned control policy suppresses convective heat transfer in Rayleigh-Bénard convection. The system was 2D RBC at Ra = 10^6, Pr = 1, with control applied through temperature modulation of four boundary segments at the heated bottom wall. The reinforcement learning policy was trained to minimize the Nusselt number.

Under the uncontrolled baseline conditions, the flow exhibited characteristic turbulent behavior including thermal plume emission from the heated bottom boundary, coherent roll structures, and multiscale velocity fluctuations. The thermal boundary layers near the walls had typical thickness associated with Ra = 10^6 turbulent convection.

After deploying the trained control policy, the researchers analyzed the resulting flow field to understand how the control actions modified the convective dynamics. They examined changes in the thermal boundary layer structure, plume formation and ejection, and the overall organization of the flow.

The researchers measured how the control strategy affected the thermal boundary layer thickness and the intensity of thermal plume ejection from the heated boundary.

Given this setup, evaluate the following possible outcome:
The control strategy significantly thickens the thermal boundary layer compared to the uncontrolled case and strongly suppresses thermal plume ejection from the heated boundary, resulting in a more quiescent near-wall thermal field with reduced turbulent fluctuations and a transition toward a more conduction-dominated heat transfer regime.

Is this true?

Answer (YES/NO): YES